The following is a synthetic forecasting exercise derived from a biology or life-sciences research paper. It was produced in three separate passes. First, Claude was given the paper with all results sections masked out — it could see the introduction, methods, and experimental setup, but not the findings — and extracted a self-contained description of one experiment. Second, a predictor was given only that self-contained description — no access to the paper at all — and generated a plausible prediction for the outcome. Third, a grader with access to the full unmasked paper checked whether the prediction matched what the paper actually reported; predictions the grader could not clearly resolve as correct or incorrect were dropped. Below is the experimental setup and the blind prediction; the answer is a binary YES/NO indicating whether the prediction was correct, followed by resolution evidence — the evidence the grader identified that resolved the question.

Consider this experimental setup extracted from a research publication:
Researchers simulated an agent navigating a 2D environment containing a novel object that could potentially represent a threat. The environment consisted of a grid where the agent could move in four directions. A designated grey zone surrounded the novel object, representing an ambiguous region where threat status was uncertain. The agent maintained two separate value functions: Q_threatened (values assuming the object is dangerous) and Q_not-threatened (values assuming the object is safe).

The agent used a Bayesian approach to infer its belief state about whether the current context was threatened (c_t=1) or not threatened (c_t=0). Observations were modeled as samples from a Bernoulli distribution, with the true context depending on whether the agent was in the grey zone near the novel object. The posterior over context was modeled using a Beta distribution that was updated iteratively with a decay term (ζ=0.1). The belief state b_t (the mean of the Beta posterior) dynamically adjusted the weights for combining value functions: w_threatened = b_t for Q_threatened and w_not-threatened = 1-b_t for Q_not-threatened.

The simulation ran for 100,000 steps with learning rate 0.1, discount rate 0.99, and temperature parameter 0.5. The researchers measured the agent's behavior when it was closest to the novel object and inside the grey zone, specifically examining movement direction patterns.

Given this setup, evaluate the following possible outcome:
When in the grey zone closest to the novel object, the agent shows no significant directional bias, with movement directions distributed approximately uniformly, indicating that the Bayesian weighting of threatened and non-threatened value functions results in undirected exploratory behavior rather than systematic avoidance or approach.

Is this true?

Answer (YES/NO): NO